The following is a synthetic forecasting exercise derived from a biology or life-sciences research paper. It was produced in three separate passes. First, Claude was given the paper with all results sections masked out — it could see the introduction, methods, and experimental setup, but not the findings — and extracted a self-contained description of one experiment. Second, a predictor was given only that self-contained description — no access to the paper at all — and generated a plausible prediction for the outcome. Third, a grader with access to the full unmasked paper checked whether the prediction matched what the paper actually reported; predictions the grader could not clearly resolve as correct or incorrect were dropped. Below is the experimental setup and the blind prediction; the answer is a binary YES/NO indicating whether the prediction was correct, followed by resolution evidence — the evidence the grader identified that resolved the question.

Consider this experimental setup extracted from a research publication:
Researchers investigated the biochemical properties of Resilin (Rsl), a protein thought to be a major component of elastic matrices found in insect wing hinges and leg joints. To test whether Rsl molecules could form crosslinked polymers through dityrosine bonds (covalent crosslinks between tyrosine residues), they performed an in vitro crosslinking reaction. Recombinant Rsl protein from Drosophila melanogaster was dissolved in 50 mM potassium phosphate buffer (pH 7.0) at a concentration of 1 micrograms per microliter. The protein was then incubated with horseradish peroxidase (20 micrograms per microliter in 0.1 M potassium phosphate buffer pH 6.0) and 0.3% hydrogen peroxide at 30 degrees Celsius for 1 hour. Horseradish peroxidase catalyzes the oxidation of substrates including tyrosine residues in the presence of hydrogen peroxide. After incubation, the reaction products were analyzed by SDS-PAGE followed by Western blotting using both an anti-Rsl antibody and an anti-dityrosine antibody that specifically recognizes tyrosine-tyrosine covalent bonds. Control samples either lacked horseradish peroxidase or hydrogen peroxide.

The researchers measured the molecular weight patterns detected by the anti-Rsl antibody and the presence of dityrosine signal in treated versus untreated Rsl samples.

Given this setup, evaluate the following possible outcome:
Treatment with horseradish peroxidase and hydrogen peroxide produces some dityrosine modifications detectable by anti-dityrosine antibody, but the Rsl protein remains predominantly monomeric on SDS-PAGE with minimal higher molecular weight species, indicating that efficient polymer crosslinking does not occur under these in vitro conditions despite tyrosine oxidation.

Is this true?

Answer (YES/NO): NO